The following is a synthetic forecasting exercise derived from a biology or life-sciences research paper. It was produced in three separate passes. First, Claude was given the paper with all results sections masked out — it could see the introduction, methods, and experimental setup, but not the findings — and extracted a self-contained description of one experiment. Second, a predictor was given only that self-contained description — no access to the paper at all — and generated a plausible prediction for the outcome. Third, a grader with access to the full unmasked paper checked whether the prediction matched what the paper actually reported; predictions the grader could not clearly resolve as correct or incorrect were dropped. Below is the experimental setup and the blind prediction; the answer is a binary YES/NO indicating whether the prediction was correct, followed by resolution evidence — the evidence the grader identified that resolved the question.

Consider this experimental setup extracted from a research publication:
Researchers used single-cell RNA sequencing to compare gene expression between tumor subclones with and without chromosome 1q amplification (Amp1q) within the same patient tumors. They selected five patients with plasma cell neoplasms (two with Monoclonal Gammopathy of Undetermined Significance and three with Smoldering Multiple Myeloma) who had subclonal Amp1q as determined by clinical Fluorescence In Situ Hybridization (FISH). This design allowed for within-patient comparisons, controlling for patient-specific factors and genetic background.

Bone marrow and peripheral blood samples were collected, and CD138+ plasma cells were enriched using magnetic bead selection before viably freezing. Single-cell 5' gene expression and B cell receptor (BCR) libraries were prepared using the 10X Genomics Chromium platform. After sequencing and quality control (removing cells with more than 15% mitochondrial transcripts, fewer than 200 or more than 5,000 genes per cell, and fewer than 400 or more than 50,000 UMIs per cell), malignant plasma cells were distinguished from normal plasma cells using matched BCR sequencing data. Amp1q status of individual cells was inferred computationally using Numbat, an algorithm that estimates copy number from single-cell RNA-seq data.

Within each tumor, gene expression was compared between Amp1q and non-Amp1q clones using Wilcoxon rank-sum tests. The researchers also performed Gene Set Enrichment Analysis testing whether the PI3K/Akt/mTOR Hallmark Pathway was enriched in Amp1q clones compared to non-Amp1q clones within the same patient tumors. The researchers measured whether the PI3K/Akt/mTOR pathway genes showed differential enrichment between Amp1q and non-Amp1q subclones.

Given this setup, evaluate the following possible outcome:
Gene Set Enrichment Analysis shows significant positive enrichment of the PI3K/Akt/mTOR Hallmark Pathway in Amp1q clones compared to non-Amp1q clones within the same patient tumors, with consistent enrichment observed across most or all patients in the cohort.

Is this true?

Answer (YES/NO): YES